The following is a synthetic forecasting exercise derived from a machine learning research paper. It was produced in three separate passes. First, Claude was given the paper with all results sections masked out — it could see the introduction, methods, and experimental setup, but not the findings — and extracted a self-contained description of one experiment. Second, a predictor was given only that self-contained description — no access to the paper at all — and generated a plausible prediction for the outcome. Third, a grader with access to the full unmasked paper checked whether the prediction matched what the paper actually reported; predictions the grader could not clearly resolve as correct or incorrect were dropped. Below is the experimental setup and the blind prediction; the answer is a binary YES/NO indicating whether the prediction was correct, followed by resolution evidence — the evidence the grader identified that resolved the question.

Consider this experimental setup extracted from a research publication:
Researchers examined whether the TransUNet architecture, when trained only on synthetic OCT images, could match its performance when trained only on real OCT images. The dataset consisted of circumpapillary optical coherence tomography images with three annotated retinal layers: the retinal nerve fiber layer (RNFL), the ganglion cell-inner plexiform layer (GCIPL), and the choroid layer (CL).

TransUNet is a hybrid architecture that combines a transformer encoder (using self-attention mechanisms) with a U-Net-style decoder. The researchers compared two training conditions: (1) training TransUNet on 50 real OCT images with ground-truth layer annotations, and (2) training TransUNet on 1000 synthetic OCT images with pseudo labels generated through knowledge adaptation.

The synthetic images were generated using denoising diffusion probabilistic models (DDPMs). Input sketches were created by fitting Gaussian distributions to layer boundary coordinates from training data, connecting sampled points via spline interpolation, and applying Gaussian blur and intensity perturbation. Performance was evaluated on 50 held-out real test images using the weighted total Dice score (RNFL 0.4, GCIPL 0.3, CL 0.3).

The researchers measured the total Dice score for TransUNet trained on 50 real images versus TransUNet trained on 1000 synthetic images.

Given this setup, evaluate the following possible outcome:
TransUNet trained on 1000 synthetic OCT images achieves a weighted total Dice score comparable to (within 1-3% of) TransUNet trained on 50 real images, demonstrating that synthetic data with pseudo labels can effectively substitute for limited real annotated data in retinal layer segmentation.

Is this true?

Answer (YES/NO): NO